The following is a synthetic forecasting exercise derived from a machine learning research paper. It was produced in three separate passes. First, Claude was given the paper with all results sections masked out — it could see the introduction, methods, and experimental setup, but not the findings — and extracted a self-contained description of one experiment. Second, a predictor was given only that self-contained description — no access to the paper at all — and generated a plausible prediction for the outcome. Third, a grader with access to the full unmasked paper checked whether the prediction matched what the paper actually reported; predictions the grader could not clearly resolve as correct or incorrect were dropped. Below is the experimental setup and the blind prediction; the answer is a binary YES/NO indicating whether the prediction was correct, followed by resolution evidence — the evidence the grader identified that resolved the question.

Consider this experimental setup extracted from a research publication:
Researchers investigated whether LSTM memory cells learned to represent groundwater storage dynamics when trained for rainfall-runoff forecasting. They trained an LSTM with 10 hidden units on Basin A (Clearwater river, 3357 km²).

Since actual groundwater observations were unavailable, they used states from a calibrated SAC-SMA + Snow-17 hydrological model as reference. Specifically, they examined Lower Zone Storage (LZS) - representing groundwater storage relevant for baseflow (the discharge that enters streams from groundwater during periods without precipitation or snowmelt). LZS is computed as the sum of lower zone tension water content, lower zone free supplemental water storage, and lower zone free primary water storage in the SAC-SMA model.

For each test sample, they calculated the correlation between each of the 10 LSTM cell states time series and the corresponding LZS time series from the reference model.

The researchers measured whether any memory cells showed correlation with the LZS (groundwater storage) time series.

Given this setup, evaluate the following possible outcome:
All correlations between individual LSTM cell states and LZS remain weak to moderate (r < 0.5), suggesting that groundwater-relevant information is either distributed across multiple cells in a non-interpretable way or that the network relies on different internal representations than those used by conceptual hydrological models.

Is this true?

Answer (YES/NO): NO